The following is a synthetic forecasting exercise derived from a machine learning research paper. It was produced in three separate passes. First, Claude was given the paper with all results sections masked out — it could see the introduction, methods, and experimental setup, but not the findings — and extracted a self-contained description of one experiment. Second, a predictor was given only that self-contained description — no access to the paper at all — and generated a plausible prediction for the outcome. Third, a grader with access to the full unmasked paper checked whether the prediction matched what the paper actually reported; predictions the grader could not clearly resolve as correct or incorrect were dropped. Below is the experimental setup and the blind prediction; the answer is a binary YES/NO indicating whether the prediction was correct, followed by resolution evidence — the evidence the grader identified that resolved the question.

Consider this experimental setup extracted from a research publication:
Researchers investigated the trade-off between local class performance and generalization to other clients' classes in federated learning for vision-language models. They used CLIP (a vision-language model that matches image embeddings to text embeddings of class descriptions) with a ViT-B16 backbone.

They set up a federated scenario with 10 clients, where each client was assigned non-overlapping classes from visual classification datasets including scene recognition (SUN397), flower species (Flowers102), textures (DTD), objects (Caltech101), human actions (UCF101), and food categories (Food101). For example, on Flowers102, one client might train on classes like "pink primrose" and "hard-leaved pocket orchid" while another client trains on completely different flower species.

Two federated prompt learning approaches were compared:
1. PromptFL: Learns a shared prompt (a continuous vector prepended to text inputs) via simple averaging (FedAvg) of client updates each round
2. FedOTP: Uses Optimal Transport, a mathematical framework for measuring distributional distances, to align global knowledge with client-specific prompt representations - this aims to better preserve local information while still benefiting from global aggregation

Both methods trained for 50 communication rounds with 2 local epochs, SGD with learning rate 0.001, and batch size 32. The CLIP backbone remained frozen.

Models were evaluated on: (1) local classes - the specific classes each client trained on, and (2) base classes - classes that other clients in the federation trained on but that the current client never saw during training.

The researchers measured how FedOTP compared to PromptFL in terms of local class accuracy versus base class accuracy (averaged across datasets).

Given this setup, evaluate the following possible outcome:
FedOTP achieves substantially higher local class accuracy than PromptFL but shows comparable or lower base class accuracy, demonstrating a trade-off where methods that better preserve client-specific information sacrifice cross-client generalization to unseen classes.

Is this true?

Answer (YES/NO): YES